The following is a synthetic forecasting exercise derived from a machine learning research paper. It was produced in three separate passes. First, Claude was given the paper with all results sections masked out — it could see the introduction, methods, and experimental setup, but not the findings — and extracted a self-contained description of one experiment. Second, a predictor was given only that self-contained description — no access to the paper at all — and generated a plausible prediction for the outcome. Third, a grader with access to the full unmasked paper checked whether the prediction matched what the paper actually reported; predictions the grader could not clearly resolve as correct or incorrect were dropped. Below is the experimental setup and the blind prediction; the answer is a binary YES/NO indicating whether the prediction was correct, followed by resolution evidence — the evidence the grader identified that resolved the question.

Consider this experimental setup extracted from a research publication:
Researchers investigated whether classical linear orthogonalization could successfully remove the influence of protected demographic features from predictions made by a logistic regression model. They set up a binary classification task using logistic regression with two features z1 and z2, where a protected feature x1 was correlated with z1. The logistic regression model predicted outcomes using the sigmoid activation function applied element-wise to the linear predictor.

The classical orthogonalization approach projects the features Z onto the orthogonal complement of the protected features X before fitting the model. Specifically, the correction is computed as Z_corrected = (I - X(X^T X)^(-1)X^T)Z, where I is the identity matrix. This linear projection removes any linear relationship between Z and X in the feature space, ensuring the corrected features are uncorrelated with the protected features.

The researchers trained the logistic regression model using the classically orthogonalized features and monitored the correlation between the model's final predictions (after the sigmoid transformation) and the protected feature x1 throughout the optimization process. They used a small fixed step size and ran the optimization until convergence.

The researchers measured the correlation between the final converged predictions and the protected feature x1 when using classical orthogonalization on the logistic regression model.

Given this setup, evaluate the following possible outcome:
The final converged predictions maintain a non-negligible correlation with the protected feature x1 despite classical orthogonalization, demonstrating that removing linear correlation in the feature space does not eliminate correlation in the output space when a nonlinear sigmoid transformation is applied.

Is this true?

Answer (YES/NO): YES